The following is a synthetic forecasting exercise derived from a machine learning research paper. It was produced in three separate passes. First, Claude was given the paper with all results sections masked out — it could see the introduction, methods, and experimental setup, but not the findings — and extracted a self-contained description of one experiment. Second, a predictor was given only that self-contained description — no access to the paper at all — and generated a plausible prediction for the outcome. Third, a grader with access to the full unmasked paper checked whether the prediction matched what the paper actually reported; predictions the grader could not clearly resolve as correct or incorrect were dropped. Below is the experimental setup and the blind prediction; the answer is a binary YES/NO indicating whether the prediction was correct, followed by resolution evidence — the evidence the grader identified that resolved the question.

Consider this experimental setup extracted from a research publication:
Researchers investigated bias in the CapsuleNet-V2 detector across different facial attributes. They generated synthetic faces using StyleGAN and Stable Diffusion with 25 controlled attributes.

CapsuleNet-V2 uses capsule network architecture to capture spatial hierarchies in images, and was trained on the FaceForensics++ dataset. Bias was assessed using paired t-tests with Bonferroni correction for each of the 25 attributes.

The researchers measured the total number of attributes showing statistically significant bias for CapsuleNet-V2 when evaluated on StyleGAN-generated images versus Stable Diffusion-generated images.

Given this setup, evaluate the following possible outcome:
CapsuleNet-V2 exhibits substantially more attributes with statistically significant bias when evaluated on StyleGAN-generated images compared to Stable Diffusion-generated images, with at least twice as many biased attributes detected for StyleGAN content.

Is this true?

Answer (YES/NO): YES